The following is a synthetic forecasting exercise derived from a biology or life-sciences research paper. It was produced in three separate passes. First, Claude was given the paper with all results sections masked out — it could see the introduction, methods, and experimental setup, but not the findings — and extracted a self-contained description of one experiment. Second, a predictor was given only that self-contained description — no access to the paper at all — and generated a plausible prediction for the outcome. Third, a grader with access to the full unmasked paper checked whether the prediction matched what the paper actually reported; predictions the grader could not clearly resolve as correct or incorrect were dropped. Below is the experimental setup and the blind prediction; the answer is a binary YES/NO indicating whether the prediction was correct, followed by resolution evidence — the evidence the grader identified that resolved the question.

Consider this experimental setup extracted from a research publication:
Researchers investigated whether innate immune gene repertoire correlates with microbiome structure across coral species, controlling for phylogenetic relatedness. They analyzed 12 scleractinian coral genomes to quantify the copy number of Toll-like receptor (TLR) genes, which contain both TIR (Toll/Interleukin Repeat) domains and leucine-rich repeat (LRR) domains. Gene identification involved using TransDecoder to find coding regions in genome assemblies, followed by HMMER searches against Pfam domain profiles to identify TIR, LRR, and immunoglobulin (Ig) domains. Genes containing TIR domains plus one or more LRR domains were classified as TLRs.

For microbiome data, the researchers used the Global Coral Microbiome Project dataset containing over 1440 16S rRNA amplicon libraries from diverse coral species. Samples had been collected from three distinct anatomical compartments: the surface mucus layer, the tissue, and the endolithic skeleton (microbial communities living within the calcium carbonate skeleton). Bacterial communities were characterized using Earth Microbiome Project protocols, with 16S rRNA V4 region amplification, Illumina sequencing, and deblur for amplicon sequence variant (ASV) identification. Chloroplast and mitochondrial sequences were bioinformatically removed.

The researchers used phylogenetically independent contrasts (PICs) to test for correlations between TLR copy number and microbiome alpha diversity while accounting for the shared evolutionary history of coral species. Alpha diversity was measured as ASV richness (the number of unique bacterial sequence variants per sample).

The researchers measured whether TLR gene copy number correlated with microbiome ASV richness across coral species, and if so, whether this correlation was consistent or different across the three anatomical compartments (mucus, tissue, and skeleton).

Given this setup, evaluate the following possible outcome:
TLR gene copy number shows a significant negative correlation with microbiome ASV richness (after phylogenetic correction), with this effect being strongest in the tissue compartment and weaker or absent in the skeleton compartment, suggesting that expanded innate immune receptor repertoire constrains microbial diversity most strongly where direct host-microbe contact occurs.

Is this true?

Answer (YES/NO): NO